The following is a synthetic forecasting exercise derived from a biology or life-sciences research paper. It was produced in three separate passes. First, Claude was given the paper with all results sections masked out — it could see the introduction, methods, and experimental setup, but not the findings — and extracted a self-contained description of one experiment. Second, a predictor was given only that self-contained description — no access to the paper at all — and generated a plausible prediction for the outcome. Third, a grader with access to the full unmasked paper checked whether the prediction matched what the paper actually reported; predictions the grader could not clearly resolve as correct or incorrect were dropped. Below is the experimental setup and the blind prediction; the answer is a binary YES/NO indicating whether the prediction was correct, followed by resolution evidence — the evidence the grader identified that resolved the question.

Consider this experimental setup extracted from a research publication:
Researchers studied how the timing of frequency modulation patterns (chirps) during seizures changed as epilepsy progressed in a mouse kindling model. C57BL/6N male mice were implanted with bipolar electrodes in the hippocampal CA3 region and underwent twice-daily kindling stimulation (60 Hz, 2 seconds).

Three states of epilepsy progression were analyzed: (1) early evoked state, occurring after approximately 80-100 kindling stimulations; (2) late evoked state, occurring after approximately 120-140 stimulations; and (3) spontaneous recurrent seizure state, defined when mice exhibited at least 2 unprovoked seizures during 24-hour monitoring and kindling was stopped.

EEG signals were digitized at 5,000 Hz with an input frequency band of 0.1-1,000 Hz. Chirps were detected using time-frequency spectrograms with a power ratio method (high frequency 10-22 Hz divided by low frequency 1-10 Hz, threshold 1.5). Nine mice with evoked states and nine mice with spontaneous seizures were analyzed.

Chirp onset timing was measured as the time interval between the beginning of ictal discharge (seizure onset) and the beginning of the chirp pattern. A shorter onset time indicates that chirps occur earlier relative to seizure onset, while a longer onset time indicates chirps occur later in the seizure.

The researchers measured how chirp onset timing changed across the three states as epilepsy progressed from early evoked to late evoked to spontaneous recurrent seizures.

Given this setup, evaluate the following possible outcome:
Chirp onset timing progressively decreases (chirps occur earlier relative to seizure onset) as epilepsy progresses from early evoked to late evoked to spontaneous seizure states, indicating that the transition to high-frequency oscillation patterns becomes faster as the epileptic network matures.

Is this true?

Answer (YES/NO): NO